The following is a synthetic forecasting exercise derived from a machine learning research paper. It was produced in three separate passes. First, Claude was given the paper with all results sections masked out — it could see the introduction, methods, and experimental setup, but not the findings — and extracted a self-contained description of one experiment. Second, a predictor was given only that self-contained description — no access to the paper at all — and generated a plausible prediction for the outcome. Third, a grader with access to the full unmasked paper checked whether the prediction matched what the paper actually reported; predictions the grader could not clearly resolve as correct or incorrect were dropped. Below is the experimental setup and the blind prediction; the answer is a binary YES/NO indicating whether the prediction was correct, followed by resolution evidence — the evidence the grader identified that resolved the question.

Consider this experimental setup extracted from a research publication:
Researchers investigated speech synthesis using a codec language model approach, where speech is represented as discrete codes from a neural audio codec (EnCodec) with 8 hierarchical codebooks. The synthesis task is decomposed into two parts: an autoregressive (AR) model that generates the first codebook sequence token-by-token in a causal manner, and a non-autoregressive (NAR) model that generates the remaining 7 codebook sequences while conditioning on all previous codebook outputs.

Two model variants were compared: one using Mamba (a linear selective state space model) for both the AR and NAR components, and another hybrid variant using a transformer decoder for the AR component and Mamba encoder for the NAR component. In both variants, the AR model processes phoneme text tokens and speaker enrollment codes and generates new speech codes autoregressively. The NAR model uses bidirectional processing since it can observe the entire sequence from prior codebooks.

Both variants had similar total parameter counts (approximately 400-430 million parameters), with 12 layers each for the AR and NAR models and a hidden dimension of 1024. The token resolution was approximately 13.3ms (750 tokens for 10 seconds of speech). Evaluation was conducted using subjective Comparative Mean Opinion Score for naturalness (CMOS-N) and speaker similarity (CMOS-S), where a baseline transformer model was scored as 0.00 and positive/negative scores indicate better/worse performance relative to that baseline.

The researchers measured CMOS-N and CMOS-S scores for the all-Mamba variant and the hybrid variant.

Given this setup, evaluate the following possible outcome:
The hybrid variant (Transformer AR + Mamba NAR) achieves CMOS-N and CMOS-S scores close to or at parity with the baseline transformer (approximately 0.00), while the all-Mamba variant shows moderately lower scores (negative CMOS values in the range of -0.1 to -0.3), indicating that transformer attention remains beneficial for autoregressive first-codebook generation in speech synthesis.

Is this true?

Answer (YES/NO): NO